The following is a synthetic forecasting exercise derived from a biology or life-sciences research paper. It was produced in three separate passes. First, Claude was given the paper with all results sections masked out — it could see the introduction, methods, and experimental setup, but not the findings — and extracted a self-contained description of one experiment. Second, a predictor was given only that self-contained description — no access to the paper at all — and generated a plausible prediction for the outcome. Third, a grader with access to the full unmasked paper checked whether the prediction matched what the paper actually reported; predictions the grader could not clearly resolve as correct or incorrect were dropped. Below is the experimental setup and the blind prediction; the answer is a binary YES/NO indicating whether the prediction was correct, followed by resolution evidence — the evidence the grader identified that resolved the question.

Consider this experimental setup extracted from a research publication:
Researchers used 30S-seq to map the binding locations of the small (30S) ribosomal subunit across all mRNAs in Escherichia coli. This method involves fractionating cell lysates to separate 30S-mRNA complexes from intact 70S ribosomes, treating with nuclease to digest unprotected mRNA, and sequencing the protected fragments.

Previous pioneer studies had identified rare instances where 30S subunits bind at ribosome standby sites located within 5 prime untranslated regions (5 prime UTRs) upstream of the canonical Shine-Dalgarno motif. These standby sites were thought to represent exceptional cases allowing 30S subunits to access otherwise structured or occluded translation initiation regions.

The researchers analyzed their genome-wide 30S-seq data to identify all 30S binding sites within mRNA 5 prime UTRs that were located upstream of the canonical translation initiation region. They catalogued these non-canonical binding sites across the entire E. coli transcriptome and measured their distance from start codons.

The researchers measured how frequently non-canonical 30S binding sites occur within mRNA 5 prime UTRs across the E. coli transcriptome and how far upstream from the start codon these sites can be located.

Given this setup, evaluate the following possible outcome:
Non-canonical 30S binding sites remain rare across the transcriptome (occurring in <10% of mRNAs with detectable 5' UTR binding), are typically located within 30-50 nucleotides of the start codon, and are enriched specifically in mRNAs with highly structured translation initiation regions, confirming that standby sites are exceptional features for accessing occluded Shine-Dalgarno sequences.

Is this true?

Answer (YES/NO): NO